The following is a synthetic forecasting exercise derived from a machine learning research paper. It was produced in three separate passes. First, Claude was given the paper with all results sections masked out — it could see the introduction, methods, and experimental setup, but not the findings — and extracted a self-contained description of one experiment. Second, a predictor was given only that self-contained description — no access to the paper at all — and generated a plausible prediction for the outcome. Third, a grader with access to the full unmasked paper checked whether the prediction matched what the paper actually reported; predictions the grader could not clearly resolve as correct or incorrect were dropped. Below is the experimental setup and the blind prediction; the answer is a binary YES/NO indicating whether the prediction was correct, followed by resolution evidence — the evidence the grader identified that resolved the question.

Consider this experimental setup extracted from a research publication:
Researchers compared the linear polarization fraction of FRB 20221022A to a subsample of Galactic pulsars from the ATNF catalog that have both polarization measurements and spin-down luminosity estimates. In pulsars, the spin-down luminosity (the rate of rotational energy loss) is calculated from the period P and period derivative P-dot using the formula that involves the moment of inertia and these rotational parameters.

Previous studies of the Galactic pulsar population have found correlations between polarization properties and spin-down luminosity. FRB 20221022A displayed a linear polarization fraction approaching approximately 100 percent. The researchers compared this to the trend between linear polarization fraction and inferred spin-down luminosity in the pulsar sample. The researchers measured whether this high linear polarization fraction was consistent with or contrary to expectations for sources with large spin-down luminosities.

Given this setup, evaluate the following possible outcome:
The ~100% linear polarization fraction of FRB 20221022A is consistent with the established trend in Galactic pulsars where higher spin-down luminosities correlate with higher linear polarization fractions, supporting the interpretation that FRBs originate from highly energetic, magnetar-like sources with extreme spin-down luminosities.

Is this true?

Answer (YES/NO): YES